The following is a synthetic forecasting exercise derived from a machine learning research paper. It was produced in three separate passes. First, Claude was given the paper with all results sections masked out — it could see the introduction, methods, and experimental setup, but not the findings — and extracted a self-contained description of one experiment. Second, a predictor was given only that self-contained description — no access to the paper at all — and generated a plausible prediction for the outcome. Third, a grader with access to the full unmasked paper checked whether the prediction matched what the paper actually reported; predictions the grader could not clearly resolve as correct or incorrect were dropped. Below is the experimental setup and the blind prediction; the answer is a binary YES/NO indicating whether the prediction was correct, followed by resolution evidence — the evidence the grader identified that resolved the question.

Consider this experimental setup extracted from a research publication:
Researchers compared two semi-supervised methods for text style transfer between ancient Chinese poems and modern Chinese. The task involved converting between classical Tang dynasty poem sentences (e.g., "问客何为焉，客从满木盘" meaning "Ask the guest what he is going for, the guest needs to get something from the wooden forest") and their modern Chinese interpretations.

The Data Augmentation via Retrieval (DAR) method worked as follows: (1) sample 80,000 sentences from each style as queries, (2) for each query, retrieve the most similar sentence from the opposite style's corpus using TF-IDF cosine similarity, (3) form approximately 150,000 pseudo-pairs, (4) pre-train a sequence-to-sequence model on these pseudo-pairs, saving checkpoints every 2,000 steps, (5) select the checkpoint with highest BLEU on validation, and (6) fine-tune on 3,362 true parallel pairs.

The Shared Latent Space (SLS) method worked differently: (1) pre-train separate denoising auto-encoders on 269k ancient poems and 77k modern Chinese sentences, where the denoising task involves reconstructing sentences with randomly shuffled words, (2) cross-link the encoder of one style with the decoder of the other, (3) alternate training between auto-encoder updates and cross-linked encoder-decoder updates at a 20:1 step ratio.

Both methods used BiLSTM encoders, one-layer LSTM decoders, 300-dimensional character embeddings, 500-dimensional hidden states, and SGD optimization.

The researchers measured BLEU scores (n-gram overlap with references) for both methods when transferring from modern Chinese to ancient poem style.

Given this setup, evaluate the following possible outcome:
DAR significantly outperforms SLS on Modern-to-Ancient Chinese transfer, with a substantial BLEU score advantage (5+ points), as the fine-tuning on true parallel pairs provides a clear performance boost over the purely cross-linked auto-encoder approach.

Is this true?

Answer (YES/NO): NO